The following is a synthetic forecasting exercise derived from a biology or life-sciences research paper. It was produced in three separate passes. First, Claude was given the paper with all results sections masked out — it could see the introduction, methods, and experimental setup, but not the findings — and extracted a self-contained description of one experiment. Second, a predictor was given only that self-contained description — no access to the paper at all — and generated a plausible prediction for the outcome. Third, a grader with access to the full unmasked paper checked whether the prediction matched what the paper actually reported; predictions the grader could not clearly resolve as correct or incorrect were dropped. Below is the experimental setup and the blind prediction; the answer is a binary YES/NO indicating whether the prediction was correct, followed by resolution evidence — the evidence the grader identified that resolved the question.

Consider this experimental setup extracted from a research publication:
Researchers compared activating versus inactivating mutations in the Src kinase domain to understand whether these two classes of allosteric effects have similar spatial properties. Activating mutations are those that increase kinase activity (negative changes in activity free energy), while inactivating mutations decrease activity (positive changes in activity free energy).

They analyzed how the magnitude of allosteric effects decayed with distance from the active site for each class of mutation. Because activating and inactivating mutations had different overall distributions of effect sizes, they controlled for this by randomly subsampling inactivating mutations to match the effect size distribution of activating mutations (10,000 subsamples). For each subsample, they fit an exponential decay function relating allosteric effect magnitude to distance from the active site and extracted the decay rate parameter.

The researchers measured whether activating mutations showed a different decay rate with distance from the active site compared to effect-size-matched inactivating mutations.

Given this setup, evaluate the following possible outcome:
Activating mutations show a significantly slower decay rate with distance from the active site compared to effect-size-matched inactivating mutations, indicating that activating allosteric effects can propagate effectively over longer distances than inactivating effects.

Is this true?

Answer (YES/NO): YES